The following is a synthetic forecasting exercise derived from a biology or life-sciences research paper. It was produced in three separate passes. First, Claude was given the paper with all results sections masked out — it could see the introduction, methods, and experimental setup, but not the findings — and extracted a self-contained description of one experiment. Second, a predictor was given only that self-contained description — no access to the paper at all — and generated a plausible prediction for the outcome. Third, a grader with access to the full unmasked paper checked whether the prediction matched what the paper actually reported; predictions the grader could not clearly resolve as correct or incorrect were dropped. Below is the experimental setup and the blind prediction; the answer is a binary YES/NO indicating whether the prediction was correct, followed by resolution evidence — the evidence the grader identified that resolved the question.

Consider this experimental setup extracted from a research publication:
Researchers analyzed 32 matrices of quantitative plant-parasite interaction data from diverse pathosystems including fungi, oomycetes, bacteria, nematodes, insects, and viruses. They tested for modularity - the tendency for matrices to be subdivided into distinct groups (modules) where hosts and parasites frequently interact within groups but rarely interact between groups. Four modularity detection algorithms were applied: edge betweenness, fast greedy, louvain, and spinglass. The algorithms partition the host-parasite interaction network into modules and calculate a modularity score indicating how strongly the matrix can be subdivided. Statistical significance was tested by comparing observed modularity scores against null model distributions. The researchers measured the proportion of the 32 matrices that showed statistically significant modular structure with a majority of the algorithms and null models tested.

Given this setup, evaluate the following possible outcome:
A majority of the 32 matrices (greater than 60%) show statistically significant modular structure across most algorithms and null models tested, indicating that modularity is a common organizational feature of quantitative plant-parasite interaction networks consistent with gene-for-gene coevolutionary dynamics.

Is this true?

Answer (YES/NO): NO